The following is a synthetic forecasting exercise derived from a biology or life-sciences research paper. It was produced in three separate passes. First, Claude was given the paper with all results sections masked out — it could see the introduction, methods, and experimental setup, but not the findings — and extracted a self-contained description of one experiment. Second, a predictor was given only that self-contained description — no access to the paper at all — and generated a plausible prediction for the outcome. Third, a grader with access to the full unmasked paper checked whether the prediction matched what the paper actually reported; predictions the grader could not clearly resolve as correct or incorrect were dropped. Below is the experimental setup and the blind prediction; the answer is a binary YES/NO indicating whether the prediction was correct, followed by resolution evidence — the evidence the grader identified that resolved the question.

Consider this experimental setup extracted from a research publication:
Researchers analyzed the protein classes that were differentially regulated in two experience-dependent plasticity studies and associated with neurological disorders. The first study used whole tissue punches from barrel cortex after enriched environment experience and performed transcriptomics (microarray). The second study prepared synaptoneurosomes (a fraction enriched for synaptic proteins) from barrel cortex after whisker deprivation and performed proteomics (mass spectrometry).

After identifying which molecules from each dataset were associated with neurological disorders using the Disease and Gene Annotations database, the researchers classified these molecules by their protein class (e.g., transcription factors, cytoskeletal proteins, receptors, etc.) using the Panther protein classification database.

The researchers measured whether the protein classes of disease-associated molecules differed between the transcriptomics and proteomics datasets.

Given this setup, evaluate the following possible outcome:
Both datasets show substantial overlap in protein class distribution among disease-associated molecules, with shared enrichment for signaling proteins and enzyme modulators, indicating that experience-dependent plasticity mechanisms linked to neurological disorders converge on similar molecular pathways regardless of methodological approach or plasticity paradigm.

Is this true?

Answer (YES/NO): NO